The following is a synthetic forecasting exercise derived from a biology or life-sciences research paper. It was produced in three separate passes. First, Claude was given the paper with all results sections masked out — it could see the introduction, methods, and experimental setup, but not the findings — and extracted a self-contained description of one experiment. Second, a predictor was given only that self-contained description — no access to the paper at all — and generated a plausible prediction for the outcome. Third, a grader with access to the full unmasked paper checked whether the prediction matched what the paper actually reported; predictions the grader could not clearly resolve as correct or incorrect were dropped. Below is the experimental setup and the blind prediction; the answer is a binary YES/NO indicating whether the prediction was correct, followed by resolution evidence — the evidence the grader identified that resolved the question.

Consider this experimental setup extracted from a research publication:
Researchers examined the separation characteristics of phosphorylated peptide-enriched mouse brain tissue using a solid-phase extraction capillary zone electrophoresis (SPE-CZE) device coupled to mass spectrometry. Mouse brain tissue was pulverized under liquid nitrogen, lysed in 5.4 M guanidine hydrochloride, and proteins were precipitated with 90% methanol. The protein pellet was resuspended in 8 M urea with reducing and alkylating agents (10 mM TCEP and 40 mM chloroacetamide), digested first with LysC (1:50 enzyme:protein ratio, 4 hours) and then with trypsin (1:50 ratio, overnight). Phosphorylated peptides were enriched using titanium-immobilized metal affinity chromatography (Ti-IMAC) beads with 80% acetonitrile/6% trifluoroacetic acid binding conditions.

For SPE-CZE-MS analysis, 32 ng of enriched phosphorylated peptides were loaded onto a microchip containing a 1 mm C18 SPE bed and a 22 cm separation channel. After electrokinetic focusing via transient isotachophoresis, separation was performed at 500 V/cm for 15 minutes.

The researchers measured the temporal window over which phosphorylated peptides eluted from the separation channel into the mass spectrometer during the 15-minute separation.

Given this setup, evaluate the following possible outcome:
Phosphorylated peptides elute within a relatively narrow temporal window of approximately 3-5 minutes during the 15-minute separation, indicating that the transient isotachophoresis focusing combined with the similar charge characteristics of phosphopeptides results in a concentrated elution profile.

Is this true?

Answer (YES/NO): NO